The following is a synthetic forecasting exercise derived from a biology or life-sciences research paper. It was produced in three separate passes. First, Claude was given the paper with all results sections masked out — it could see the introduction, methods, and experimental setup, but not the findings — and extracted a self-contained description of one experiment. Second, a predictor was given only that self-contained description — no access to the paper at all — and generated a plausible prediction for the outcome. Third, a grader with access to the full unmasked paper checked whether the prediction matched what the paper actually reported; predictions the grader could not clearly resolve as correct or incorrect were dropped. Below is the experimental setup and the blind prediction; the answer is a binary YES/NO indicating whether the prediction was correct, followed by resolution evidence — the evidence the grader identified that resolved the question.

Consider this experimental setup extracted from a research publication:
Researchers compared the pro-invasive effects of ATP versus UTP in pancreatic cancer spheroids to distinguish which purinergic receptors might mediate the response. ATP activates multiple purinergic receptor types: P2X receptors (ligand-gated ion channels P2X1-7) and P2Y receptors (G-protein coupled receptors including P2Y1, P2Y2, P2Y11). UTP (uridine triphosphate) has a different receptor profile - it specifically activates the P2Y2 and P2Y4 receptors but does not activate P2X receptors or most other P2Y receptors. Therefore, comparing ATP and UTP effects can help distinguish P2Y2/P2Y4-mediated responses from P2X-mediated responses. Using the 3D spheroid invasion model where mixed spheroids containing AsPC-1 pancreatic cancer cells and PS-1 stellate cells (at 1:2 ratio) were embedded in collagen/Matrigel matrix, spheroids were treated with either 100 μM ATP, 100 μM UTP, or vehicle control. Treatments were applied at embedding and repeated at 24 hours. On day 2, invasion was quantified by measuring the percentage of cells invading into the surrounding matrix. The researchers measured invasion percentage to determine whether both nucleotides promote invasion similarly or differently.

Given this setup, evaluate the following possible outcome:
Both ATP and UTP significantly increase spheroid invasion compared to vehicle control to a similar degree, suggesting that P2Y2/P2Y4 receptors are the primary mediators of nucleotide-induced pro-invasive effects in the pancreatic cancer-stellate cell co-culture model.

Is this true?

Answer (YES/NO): YES